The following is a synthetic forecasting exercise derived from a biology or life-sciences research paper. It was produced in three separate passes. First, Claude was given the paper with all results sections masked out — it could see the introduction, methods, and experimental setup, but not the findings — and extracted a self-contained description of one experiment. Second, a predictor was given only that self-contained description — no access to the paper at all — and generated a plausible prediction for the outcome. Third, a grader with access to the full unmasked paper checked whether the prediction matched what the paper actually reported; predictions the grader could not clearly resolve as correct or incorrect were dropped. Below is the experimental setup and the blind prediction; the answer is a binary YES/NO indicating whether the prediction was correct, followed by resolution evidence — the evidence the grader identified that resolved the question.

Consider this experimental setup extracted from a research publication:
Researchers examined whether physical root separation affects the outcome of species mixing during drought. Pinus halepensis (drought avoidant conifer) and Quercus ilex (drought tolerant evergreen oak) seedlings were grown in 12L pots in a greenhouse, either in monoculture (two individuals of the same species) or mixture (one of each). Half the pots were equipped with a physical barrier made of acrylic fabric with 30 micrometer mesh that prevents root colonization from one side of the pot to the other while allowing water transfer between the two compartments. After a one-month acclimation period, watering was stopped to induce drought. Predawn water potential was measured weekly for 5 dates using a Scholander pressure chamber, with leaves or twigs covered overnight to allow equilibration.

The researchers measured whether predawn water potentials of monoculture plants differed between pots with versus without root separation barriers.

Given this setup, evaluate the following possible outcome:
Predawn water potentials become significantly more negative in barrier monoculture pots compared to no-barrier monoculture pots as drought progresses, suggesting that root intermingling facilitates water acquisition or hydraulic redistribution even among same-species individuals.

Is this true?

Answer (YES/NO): NO